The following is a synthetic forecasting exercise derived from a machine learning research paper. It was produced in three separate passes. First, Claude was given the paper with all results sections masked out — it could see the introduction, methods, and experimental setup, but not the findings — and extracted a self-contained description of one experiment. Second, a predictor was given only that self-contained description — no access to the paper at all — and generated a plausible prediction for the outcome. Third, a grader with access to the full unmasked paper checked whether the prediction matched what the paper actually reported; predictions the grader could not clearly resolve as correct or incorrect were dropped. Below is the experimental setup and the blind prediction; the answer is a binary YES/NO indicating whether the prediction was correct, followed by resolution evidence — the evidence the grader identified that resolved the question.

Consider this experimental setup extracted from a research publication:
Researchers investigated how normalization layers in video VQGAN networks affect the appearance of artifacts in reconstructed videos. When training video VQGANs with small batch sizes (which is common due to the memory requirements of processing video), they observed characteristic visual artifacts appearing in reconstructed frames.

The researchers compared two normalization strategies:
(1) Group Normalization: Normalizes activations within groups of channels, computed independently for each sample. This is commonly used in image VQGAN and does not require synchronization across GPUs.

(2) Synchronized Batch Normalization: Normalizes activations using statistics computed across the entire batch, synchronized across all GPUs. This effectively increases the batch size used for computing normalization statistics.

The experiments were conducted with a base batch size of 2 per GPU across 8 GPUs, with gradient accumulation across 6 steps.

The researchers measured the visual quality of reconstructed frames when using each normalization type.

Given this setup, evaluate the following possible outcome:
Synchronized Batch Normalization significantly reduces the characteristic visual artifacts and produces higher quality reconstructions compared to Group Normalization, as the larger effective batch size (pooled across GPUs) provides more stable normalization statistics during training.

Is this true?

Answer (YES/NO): YES